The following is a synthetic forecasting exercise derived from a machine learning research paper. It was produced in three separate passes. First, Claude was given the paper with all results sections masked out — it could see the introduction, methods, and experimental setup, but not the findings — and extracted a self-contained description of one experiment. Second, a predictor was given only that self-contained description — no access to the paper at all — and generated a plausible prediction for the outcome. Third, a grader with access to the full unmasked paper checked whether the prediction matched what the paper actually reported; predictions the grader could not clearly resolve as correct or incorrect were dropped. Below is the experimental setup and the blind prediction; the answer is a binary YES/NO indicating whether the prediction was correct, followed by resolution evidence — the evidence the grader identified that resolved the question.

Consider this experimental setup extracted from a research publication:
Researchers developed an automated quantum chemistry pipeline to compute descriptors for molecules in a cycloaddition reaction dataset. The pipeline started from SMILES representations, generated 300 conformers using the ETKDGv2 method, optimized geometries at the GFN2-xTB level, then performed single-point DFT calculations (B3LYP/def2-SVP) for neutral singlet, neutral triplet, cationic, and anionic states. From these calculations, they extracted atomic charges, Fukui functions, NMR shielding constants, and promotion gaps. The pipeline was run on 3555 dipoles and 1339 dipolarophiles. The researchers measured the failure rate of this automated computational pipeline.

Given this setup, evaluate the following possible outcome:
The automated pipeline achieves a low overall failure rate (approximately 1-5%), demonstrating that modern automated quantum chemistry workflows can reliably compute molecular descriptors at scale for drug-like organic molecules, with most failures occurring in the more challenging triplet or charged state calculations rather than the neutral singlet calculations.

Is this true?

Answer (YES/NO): NO